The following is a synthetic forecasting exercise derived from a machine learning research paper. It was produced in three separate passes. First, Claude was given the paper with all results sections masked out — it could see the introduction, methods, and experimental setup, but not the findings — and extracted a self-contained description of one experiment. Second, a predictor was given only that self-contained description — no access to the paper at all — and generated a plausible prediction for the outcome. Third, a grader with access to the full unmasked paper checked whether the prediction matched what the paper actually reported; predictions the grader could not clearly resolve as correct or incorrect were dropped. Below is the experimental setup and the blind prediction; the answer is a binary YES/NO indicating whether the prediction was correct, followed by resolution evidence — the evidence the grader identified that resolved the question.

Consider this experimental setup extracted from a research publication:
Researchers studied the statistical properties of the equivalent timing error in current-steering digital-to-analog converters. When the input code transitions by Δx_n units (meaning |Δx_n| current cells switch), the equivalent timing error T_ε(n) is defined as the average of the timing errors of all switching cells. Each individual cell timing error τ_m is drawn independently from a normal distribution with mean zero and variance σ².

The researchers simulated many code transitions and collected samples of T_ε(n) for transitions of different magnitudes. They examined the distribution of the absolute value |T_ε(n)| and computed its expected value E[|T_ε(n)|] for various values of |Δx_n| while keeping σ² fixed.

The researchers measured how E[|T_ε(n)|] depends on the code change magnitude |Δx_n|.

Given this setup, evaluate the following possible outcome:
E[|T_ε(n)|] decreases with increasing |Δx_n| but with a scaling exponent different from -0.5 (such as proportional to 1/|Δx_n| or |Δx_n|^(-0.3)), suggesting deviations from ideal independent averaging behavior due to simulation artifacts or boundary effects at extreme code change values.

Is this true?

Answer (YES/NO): NO